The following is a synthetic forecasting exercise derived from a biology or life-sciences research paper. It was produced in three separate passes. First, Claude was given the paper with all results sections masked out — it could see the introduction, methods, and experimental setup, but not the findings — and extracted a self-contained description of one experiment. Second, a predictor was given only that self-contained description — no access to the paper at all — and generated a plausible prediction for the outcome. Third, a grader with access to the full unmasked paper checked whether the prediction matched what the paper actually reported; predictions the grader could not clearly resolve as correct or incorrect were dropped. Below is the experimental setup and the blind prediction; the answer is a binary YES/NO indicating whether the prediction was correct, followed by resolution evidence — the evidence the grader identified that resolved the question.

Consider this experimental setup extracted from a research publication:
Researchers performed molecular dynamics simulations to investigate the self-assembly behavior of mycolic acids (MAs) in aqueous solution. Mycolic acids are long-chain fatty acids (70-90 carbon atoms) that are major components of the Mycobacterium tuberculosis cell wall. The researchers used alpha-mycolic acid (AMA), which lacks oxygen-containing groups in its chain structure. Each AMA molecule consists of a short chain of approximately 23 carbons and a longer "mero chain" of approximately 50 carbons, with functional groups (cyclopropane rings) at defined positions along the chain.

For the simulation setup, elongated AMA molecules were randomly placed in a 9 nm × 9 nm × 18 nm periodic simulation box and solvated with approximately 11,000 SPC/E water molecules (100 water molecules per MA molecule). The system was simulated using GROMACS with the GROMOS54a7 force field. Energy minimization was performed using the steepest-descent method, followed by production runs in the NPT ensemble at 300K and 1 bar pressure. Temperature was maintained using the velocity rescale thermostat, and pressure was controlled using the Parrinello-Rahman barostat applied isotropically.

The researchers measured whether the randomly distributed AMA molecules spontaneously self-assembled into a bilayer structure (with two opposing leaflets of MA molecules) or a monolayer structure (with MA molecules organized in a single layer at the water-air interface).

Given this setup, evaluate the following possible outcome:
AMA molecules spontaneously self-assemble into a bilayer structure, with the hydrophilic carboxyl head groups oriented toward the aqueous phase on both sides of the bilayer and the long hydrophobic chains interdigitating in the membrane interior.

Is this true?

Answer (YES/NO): NO